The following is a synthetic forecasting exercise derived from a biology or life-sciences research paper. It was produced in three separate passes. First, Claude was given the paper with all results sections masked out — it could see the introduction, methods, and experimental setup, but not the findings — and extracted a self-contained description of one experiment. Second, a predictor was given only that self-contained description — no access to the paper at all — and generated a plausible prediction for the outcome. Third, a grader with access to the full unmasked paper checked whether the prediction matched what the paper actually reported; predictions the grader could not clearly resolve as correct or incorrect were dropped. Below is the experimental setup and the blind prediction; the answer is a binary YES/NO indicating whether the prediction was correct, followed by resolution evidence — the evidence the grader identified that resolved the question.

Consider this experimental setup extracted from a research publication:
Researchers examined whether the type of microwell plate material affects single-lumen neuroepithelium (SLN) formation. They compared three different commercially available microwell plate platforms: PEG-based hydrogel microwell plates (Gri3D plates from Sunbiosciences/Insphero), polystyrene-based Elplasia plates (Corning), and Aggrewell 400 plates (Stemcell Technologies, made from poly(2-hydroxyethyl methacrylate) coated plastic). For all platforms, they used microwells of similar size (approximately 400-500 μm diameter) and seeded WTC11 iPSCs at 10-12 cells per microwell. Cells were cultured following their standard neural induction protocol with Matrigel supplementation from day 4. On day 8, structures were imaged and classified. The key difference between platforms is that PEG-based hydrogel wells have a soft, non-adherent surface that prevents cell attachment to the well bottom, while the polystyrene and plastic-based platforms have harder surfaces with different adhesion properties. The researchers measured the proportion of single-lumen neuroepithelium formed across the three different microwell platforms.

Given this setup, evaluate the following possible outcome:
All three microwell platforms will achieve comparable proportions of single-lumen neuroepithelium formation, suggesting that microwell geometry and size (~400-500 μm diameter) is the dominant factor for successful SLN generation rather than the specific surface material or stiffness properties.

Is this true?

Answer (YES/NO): YES